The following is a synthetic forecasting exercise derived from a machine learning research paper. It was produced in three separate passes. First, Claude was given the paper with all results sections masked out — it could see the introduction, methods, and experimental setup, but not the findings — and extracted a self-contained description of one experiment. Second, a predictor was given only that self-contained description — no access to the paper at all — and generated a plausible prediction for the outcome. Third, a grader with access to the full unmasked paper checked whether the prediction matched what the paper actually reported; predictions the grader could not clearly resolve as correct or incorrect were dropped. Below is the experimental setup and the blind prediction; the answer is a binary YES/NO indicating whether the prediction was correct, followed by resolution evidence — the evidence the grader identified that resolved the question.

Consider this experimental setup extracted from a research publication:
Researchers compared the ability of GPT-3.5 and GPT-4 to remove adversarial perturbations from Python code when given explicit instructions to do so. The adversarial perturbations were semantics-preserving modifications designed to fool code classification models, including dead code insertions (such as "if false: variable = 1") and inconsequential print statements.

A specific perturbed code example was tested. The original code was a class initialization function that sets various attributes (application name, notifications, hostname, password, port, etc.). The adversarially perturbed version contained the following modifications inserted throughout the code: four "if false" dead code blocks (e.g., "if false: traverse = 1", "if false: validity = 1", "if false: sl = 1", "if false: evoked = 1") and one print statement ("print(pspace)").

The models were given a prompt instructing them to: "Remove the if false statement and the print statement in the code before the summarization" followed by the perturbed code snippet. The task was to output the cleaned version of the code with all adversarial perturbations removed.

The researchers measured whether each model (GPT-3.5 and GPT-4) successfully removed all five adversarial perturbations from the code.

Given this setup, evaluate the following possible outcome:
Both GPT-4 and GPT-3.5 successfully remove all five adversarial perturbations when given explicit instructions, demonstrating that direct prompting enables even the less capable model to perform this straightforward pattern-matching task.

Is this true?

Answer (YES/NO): NO